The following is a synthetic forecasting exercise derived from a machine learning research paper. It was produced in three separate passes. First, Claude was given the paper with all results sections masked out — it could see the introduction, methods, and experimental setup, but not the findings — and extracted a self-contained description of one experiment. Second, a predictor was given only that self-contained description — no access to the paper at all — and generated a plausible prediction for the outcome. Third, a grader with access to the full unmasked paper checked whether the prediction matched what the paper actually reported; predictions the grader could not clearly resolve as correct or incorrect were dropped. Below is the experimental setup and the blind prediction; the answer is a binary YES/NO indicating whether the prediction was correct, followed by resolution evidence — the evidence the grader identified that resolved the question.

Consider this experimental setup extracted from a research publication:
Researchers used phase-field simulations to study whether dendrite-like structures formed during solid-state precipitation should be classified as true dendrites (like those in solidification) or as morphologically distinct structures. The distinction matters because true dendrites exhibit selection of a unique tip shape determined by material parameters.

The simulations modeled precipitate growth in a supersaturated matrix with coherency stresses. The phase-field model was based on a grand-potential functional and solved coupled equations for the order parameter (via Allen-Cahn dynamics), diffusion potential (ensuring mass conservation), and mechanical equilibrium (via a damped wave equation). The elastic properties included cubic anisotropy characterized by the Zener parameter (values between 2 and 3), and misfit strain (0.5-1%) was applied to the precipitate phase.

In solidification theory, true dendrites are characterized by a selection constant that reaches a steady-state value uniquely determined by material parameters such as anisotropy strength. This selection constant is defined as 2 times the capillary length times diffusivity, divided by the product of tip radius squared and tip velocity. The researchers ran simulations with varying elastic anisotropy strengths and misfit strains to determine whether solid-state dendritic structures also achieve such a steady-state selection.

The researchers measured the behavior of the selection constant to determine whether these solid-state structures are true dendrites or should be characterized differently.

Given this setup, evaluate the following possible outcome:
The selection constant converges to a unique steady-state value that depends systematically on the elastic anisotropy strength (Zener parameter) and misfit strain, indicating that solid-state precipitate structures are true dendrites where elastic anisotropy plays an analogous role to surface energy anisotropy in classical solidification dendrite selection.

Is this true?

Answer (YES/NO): NO